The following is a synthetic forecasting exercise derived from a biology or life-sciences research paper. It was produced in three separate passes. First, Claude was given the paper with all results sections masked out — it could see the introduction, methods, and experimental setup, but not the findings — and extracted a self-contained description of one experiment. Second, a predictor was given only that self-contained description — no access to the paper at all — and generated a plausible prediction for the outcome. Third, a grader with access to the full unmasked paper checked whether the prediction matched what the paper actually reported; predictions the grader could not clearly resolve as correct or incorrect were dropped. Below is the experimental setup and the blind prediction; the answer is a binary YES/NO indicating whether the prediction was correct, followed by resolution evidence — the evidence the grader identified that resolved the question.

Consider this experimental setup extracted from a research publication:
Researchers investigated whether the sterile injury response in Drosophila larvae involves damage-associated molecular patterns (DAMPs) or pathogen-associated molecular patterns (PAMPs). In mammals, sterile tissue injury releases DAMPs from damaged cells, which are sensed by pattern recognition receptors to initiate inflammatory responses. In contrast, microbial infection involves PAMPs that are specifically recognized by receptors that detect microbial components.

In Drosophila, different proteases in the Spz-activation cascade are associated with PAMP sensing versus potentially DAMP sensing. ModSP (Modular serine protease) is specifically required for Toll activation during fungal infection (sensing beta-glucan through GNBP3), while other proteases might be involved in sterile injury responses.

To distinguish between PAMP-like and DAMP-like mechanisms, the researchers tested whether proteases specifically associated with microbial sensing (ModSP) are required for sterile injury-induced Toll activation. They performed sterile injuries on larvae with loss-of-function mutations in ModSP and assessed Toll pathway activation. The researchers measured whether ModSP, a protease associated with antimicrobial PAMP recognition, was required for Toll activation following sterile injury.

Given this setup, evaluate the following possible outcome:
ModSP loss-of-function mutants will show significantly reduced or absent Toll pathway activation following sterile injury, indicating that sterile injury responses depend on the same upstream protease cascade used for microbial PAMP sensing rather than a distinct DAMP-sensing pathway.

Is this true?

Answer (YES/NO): NO